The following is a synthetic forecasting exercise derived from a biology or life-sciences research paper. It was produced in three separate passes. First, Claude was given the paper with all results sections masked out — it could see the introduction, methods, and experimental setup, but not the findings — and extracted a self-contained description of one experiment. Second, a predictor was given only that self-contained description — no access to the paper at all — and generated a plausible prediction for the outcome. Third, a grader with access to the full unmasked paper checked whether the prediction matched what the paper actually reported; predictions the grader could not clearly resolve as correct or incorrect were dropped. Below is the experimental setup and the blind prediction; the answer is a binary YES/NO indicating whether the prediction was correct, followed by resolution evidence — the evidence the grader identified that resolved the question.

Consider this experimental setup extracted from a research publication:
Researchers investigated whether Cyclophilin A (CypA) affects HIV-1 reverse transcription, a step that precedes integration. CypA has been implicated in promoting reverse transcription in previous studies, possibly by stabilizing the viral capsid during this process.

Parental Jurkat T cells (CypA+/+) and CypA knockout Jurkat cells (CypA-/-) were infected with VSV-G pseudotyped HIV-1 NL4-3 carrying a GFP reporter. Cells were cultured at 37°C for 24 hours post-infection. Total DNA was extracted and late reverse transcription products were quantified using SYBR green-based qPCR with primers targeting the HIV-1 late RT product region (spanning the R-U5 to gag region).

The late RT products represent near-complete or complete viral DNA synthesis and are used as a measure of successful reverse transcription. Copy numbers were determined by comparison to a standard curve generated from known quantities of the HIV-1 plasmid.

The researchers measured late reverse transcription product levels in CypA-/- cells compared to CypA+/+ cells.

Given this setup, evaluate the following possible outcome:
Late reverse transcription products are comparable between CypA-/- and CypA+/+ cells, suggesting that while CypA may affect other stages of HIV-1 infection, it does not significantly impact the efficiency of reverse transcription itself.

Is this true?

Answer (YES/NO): NO